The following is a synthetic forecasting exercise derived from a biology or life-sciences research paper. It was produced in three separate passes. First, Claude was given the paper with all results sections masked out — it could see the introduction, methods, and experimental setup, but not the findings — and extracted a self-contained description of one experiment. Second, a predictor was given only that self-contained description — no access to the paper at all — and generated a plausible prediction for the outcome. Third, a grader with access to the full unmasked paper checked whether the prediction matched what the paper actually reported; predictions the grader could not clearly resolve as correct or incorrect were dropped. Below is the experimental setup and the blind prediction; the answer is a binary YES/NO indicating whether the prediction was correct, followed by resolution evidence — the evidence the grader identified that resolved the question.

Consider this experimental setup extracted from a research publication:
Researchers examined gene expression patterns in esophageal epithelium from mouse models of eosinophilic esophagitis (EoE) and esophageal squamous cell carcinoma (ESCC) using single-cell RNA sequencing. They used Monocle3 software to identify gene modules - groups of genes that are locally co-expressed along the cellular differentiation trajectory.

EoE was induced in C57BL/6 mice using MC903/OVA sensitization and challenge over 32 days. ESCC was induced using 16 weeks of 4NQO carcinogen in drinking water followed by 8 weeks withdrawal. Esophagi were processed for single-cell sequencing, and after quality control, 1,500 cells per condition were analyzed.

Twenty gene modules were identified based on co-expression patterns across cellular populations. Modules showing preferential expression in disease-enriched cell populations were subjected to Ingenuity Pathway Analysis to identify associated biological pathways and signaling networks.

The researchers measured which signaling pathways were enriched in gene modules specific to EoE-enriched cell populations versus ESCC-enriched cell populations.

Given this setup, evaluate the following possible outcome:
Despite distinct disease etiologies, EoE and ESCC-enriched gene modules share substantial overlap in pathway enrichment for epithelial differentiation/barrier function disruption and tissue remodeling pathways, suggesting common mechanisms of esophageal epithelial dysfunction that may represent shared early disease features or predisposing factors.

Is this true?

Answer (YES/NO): NO